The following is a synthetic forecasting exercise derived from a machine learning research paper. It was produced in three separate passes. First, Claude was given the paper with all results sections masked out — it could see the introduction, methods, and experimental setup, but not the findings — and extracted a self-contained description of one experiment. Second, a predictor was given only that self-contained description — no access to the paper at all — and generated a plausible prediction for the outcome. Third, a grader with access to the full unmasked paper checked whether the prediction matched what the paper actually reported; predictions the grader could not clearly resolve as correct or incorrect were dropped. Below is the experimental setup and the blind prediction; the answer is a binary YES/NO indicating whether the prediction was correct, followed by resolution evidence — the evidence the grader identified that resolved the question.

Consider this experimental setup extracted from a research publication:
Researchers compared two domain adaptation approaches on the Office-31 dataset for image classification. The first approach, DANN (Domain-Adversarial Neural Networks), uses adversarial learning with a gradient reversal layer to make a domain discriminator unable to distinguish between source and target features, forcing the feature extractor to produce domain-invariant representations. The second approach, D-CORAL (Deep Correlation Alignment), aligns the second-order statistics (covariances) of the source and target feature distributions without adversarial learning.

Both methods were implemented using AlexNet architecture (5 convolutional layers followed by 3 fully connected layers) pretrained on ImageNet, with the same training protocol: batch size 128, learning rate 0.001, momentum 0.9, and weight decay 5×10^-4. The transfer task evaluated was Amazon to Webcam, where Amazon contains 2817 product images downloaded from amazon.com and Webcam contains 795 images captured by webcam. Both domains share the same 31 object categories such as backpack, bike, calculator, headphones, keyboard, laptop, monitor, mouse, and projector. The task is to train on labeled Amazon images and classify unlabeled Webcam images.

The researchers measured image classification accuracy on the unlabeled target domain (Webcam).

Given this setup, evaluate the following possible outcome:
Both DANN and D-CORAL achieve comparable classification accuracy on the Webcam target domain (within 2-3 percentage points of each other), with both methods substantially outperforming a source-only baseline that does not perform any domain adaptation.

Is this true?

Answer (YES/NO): NO